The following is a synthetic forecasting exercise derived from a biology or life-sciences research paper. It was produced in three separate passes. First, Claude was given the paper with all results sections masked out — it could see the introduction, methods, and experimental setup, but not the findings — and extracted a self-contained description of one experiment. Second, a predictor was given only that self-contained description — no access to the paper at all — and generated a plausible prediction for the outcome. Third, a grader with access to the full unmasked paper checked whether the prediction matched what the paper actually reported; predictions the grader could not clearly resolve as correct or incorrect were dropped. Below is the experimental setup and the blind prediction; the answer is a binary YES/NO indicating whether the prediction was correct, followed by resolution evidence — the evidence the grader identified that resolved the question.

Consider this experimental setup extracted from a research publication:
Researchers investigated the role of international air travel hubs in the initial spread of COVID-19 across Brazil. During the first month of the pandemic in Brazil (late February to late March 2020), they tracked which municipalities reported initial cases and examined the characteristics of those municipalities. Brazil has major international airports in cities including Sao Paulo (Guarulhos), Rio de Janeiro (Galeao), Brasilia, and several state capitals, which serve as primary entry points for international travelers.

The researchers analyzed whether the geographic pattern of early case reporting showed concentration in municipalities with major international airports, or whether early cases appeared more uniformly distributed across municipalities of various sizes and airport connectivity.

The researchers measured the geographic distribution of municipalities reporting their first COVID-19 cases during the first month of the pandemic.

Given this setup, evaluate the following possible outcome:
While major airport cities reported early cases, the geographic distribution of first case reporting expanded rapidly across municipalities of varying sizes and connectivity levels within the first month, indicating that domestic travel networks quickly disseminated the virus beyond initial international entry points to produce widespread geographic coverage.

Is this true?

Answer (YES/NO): YES